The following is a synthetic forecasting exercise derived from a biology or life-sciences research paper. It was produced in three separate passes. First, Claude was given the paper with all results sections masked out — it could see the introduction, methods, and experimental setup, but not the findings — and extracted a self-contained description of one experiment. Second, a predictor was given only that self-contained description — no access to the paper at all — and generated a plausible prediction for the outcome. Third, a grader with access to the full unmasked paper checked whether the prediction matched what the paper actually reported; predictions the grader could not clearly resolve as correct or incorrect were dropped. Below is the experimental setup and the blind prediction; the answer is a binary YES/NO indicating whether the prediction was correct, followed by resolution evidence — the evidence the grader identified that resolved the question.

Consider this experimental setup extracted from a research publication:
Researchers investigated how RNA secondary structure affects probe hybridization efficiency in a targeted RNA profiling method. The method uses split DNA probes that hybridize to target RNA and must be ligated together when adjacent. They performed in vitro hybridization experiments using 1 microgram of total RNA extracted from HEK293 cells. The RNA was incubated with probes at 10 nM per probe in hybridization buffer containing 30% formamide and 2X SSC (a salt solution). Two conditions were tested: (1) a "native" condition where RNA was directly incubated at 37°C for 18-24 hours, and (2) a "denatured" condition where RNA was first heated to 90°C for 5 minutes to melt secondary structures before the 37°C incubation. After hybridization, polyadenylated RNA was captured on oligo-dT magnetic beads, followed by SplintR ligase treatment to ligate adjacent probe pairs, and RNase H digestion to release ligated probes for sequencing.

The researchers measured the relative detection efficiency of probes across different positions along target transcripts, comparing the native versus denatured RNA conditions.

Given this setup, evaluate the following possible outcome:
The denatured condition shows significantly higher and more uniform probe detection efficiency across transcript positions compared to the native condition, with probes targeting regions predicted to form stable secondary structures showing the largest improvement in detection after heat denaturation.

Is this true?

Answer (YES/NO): NO